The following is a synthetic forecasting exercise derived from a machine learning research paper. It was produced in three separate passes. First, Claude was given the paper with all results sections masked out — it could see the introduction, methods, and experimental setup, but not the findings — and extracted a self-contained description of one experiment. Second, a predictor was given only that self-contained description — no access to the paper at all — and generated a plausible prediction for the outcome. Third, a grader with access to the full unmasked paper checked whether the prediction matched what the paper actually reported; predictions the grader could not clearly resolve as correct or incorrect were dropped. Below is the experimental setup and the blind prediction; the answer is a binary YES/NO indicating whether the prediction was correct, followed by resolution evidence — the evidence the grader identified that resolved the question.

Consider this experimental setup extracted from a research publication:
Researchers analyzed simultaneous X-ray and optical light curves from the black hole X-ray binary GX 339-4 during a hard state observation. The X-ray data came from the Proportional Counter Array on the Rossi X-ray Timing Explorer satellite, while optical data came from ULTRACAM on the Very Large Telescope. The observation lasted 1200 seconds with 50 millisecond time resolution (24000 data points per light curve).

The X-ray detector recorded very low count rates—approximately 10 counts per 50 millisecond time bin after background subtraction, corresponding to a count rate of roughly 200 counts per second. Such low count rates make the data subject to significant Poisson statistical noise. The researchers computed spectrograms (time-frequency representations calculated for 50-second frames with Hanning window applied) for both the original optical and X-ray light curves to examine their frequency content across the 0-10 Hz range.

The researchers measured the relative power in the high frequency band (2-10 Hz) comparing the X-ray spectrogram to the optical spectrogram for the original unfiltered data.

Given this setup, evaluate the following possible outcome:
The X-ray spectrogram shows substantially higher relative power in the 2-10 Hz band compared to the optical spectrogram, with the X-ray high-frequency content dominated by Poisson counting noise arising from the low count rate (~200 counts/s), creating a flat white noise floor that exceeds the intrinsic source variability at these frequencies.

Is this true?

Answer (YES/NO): YES